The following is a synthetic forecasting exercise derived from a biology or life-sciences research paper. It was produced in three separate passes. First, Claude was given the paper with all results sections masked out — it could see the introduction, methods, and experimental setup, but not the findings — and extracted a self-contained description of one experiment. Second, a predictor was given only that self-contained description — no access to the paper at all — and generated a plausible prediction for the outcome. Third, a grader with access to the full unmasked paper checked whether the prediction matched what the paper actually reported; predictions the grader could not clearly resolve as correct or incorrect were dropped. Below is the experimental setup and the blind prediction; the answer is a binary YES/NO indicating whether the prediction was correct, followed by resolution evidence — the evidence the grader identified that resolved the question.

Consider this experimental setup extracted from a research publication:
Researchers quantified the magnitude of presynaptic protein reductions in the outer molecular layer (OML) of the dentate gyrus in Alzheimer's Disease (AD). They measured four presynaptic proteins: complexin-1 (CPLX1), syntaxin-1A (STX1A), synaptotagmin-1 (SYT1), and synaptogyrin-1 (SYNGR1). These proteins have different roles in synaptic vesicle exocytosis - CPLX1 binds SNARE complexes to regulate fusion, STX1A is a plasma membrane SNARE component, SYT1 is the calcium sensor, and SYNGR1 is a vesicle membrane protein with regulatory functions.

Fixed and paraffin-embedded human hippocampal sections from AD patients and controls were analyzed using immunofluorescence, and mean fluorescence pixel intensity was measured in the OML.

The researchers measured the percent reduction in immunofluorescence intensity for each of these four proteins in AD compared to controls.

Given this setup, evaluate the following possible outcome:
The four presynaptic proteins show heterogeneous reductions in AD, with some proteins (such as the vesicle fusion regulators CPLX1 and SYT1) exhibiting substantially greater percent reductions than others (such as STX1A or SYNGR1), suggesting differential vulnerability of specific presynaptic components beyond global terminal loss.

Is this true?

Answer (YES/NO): NO